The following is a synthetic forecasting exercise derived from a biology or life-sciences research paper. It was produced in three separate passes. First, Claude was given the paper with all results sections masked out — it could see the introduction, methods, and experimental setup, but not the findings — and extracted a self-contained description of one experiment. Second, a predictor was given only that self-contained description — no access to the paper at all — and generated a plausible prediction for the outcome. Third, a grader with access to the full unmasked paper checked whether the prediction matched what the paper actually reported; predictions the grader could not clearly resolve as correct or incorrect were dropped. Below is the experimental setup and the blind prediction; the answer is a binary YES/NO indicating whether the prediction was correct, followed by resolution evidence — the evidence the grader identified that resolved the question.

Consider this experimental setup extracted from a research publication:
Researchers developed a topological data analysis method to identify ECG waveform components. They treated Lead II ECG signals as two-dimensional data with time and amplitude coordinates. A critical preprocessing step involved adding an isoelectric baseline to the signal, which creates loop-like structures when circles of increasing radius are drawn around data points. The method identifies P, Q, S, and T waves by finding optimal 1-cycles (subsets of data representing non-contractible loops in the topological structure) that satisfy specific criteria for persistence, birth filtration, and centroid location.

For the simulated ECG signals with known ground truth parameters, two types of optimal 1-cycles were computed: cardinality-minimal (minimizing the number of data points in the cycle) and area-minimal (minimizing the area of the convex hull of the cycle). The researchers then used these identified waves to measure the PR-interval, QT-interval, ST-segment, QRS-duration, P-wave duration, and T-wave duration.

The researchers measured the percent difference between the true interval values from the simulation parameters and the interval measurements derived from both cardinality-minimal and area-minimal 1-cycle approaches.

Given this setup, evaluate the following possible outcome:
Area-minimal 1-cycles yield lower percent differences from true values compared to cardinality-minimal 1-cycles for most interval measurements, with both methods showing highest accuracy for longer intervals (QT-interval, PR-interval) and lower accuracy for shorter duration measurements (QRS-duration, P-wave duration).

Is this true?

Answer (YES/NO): NO